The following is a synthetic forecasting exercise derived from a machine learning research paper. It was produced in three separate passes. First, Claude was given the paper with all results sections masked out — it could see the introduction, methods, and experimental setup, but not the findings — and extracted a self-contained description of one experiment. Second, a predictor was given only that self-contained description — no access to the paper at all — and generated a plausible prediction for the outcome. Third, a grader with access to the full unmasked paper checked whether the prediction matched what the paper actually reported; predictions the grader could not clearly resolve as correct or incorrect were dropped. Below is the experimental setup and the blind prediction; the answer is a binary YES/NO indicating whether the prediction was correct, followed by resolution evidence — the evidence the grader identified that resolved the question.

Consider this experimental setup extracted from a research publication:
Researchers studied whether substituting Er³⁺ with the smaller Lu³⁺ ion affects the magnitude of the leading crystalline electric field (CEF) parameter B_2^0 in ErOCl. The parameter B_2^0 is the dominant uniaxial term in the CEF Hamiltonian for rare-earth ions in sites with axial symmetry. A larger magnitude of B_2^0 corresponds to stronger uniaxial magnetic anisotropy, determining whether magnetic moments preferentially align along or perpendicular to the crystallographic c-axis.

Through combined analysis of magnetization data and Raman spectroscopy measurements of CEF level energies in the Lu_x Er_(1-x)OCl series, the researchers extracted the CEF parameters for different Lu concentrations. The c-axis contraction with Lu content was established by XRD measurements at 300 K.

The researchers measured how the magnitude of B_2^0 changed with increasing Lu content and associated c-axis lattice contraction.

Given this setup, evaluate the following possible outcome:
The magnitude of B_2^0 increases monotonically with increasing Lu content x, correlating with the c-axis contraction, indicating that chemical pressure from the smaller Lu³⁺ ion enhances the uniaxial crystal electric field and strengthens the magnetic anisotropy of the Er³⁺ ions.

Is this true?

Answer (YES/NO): YES